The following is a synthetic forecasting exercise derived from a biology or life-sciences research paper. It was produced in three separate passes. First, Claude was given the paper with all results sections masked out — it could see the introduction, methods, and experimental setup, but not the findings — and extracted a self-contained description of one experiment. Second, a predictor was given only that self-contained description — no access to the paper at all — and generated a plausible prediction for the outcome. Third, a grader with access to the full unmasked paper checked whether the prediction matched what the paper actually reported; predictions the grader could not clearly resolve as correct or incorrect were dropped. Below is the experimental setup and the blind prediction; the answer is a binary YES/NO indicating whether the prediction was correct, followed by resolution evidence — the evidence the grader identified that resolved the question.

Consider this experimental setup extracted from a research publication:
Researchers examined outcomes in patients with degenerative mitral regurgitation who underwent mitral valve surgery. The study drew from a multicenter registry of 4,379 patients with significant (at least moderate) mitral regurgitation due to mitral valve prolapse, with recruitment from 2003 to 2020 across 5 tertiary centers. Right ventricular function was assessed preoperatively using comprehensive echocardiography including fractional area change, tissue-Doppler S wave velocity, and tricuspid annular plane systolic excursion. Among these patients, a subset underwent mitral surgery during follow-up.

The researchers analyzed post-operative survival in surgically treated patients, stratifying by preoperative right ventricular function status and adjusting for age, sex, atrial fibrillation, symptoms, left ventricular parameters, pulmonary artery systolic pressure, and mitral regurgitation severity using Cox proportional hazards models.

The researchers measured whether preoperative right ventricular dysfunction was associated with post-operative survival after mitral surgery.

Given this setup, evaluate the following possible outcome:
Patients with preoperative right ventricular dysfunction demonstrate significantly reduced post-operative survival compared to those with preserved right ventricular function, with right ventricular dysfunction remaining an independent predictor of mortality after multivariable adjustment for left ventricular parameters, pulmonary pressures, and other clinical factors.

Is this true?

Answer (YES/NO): YES